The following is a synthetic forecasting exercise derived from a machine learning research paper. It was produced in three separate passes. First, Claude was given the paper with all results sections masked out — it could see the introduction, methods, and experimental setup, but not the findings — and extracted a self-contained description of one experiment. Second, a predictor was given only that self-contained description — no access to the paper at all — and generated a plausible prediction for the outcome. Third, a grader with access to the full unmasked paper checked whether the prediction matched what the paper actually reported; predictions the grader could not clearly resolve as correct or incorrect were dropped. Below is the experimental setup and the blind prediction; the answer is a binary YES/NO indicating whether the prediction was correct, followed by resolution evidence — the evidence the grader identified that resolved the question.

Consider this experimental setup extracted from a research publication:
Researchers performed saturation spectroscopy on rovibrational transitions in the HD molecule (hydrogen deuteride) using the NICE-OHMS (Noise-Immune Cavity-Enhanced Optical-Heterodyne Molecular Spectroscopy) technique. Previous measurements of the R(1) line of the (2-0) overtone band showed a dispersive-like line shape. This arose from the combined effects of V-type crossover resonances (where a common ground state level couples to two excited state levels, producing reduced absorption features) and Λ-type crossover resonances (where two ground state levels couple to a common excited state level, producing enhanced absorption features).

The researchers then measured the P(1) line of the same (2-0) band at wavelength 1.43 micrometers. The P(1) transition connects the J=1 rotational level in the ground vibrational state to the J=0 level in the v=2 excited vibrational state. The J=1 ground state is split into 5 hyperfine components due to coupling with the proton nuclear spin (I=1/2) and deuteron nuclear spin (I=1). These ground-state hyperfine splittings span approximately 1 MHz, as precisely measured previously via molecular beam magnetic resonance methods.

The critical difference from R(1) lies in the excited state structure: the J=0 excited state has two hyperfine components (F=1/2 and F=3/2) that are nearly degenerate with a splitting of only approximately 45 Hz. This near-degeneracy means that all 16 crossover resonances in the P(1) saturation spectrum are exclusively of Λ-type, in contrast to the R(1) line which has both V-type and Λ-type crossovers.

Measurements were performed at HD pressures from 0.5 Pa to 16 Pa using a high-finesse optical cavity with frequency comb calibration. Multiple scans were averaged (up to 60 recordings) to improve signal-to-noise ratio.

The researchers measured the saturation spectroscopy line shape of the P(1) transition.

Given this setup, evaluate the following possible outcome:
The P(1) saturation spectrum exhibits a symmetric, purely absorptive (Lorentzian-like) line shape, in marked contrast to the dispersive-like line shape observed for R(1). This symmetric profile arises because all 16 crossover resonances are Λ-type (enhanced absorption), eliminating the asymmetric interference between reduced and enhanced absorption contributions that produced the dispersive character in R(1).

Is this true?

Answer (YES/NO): YES